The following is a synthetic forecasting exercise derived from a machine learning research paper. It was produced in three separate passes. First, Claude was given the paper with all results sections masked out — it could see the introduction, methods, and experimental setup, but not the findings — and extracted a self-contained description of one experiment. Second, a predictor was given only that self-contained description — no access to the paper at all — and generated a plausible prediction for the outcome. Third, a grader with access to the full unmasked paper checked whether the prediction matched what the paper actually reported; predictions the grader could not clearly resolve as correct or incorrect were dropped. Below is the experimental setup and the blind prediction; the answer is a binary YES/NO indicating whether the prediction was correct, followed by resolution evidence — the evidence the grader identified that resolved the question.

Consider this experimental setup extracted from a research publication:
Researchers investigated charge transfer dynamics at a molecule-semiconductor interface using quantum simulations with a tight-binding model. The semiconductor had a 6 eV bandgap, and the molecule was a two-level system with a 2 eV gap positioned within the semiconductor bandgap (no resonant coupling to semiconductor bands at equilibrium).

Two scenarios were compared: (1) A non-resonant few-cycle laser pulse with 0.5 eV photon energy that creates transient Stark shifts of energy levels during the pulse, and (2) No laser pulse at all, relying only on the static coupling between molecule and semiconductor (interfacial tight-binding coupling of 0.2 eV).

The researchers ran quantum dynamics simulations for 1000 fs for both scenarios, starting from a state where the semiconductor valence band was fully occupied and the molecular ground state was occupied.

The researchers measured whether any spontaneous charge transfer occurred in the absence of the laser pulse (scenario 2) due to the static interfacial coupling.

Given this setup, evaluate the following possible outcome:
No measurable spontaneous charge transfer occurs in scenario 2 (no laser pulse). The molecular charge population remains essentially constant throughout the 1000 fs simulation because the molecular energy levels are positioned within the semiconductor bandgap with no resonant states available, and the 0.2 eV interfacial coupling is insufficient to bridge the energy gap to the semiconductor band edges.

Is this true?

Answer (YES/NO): YES